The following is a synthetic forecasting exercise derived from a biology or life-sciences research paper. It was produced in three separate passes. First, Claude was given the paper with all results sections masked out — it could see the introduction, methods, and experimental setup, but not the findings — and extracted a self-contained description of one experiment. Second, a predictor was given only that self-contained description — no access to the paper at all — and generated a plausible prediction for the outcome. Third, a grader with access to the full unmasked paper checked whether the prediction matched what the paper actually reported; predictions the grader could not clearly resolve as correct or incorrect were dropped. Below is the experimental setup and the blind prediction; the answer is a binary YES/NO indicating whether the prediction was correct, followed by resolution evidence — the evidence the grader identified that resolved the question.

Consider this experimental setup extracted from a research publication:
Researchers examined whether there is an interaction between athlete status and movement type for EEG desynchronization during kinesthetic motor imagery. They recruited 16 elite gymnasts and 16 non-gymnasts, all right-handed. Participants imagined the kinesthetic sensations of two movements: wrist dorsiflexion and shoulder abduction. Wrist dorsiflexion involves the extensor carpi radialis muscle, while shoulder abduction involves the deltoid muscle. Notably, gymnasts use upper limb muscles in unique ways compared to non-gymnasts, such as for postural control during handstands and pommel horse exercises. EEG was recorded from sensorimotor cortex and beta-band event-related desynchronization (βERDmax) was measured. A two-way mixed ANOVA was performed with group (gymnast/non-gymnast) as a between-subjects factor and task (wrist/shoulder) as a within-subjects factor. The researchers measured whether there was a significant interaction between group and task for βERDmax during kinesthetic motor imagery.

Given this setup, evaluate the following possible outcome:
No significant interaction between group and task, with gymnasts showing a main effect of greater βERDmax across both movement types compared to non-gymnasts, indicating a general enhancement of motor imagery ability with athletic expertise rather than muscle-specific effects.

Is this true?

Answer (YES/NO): NO